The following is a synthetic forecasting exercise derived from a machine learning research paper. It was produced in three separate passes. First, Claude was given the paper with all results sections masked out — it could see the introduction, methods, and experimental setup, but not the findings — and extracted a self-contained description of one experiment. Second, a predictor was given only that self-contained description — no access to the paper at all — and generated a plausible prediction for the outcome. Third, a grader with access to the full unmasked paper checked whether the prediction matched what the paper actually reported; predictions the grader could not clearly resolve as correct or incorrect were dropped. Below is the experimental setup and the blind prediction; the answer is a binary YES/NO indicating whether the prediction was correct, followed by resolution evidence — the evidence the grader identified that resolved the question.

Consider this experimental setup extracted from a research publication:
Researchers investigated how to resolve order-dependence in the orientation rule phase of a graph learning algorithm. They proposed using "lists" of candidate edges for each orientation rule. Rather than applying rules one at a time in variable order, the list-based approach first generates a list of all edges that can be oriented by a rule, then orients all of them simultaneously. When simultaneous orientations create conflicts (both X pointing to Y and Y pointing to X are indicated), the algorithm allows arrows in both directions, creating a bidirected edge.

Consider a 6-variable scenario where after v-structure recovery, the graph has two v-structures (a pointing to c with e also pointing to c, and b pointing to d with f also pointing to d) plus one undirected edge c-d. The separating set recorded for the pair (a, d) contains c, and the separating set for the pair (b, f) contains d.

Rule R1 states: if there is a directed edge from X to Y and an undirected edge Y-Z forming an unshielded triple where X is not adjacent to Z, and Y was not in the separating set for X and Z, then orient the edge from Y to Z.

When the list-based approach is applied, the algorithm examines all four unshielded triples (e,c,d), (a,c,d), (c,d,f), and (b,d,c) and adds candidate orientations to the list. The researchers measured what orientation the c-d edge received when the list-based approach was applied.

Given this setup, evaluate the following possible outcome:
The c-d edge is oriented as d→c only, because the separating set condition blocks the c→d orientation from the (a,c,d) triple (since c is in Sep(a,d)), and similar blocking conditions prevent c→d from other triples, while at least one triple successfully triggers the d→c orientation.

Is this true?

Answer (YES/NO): NO